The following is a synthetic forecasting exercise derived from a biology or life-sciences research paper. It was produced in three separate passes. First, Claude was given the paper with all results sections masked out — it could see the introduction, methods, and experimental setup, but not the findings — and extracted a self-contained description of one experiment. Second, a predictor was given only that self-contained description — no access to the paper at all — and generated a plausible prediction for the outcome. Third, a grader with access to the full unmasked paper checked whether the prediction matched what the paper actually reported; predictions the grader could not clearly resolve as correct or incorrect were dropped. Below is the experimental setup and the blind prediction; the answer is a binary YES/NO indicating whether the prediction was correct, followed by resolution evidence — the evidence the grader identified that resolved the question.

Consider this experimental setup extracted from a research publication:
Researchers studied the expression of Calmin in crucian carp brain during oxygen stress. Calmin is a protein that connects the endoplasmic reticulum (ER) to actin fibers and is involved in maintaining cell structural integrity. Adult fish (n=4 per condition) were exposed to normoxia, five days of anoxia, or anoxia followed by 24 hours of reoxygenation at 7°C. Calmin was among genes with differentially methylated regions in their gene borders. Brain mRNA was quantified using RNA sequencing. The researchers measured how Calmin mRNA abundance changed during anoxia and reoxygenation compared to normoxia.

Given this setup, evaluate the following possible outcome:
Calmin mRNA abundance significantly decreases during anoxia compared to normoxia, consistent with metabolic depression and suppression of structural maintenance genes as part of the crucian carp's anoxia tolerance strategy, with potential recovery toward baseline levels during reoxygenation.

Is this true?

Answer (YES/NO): NO